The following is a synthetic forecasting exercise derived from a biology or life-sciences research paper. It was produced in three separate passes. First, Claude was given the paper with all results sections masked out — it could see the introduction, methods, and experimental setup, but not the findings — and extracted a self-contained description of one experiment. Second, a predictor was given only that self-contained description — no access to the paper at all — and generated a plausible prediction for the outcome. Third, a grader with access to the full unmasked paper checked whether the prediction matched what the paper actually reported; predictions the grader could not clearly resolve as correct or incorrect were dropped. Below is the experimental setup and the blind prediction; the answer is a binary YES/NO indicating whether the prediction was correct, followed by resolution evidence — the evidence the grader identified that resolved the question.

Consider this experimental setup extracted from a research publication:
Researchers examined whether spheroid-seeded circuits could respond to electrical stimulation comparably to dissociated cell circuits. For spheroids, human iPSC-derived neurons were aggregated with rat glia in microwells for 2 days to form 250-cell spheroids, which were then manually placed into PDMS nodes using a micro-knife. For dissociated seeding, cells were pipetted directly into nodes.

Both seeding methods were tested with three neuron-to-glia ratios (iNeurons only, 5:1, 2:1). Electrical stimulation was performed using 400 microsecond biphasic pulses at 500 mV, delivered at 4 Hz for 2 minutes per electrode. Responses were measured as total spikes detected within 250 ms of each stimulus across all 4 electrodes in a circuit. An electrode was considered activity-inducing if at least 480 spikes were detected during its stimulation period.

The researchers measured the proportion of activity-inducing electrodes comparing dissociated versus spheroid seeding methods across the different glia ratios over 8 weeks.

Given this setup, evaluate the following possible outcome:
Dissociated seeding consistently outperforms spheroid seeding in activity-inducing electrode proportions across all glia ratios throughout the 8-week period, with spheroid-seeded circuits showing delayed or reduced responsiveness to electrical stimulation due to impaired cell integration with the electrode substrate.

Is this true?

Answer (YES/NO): NO